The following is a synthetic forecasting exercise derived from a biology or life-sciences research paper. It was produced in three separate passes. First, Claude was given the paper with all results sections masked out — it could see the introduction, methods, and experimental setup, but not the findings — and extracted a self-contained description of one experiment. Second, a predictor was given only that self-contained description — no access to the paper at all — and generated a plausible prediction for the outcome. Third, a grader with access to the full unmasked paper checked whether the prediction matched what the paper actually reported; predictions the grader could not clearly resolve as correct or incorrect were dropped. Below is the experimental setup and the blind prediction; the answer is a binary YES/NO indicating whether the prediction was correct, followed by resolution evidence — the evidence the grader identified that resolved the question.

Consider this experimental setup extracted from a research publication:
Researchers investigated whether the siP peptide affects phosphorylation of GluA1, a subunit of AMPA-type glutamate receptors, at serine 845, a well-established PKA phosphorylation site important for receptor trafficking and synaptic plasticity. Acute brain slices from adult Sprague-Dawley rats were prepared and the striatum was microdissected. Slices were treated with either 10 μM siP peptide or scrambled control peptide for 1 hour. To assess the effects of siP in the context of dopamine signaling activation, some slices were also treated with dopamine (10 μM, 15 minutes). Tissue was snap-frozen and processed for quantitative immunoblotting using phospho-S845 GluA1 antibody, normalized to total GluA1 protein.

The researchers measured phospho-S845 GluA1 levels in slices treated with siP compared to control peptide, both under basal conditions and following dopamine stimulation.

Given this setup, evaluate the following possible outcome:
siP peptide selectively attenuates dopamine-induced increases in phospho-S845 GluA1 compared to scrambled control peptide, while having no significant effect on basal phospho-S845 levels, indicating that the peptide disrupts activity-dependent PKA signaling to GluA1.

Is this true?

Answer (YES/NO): NO